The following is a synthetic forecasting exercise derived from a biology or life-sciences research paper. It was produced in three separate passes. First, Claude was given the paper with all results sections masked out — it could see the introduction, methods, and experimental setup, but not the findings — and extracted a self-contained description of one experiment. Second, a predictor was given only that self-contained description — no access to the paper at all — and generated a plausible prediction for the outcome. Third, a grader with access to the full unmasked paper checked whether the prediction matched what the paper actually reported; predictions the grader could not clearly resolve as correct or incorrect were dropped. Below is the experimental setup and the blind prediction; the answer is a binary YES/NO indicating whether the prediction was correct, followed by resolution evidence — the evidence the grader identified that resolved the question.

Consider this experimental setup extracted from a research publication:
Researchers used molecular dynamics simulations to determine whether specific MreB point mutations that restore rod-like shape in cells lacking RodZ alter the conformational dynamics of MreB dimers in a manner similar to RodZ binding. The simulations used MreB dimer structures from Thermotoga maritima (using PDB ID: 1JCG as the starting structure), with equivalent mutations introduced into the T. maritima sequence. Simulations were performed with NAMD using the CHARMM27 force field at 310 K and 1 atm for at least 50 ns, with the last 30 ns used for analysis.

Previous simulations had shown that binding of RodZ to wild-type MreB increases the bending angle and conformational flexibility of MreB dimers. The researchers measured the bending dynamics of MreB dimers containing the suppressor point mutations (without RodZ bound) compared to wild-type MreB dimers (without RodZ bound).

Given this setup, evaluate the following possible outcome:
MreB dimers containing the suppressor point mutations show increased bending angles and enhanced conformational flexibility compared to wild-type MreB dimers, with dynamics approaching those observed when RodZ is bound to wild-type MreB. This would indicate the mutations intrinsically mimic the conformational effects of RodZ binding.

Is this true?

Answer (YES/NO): NO